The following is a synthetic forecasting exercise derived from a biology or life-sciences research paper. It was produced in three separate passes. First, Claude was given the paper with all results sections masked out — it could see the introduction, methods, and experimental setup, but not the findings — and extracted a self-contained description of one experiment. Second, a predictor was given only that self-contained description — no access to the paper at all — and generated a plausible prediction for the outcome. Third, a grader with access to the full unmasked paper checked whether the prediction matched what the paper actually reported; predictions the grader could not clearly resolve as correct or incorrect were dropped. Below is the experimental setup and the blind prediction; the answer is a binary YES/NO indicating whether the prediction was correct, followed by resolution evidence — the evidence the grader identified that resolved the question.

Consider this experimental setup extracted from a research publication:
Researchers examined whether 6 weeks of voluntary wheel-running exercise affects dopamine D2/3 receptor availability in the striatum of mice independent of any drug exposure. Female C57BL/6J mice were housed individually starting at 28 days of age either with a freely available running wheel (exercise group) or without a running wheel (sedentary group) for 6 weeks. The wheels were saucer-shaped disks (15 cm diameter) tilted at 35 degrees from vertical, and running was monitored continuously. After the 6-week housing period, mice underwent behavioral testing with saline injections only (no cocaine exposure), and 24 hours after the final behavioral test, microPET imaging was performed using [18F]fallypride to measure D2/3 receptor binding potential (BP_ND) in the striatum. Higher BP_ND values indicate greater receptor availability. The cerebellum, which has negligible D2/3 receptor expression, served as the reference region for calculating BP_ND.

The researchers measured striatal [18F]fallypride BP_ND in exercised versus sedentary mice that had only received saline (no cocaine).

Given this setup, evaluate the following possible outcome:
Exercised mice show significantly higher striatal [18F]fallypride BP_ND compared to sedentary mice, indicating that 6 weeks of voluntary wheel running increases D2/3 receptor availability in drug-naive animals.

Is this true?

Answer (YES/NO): NO